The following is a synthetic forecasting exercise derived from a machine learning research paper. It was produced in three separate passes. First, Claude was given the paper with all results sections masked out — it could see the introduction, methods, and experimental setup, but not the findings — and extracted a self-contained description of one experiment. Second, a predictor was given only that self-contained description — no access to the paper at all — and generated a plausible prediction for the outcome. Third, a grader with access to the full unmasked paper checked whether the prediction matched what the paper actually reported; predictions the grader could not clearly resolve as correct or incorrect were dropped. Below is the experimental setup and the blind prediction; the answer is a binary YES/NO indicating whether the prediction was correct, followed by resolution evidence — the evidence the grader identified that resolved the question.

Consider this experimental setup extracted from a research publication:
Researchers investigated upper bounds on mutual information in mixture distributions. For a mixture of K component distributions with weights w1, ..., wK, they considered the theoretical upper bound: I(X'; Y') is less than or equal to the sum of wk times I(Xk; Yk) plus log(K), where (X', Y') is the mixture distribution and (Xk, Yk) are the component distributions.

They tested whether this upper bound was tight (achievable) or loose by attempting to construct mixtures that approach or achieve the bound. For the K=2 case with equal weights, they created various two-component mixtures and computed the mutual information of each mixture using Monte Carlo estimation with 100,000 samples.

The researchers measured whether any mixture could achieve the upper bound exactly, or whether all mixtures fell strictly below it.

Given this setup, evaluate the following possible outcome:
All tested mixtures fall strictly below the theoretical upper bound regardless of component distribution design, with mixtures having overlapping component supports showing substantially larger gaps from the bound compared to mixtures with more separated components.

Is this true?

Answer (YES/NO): NO